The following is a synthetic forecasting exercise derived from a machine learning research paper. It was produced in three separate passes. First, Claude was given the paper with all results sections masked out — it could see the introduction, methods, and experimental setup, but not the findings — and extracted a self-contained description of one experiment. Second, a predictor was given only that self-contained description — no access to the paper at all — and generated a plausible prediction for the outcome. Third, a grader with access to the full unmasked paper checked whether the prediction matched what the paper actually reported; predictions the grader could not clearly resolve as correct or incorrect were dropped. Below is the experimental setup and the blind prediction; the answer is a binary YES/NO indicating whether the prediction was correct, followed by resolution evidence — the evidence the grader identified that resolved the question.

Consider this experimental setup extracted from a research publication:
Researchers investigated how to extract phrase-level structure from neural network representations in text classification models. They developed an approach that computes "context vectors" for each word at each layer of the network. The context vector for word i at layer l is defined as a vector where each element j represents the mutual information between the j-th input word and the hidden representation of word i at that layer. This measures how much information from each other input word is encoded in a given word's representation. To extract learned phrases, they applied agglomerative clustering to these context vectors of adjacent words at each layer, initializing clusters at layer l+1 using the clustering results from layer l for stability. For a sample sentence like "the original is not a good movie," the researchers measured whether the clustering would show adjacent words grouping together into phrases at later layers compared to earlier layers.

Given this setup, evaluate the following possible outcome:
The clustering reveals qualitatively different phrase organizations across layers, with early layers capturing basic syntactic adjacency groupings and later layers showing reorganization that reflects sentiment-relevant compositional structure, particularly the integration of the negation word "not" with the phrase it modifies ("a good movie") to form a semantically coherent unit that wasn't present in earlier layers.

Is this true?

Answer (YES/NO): NO